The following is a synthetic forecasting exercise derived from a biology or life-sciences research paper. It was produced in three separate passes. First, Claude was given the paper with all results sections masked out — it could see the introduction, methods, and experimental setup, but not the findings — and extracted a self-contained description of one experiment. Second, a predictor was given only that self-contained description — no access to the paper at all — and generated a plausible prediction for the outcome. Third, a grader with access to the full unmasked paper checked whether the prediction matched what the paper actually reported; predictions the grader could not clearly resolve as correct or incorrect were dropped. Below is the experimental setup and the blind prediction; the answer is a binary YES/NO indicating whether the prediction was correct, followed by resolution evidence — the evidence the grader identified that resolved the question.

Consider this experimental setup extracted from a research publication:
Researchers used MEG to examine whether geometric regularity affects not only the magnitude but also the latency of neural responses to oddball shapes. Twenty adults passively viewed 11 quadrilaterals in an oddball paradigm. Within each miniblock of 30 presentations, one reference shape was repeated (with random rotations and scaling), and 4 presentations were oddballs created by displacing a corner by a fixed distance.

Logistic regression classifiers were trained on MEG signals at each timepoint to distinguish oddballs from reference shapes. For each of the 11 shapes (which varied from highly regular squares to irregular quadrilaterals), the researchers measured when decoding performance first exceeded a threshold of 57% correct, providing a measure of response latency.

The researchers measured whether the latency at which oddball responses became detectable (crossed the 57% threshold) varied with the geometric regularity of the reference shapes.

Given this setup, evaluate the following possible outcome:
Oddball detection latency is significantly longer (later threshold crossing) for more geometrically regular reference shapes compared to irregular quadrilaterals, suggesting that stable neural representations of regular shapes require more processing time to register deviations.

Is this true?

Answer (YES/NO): NO